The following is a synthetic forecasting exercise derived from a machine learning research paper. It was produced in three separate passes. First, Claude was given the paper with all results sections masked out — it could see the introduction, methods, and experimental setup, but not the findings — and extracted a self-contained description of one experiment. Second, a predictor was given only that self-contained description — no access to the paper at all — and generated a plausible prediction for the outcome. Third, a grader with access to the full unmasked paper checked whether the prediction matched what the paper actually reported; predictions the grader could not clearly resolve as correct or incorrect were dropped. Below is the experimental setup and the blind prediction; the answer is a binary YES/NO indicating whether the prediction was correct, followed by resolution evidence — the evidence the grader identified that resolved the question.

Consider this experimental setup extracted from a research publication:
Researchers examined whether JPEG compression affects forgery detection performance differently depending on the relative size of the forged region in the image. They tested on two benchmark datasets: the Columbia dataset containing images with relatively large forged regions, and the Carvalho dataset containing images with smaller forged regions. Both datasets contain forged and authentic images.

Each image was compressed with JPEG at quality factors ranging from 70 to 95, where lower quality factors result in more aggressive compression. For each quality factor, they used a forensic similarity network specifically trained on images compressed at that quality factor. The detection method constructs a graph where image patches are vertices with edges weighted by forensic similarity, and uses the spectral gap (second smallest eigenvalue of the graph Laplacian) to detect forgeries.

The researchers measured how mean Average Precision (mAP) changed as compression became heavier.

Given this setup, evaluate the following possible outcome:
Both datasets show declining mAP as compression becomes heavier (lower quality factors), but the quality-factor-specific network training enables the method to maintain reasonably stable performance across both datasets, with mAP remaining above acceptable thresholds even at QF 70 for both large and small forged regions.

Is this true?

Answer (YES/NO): NO